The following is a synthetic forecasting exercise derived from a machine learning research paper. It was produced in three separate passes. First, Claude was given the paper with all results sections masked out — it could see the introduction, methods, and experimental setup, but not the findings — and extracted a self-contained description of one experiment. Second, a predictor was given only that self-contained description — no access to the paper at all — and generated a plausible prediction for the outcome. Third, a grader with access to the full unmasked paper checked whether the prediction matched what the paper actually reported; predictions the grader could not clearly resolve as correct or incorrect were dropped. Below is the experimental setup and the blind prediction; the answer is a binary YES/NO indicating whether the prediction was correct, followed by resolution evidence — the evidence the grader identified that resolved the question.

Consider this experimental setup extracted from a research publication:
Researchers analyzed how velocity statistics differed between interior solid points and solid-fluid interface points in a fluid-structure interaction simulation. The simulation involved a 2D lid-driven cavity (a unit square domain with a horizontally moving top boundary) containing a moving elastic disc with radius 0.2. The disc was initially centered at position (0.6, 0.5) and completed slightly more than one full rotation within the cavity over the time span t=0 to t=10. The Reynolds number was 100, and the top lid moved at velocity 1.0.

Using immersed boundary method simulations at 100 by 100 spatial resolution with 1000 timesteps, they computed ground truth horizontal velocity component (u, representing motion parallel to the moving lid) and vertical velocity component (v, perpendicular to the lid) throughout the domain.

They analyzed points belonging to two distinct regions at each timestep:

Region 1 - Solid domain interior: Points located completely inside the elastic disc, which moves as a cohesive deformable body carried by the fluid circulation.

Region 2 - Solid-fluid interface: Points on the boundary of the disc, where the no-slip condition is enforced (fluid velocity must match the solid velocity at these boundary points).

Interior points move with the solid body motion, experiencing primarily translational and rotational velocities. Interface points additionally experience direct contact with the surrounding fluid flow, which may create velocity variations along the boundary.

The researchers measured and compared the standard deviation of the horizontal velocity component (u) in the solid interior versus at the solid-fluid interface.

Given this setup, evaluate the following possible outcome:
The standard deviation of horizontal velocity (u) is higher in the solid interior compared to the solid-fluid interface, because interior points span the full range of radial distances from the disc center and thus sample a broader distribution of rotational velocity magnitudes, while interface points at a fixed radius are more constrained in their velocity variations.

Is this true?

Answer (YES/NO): NO